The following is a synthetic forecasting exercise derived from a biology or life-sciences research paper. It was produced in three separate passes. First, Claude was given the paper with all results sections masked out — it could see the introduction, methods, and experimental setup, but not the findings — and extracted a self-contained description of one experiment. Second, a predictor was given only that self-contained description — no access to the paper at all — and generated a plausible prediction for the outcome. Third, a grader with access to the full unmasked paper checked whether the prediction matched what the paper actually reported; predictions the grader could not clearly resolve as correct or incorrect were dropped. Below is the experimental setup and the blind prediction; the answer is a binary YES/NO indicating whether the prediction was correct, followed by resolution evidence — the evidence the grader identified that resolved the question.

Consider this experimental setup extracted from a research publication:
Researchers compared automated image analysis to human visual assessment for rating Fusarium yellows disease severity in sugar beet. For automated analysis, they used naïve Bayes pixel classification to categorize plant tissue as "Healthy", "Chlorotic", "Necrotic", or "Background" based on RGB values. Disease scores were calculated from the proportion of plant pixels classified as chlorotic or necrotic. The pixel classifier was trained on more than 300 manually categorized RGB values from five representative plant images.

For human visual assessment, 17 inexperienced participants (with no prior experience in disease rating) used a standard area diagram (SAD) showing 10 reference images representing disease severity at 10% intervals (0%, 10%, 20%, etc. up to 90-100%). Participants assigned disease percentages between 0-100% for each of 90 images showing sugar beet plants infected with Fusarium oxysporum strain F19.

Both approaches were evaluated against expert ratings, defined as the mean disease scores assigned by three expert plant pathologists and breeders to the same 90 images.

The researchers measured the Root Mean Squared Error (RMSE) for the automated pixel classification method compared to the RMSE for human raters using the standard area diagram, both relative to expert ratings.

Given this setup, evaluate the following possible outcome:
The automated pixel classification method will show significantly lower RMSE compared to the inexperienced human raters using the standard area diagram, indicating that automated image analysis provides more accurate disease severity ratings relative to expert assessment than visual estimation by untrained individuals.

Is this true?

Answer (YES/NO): NO